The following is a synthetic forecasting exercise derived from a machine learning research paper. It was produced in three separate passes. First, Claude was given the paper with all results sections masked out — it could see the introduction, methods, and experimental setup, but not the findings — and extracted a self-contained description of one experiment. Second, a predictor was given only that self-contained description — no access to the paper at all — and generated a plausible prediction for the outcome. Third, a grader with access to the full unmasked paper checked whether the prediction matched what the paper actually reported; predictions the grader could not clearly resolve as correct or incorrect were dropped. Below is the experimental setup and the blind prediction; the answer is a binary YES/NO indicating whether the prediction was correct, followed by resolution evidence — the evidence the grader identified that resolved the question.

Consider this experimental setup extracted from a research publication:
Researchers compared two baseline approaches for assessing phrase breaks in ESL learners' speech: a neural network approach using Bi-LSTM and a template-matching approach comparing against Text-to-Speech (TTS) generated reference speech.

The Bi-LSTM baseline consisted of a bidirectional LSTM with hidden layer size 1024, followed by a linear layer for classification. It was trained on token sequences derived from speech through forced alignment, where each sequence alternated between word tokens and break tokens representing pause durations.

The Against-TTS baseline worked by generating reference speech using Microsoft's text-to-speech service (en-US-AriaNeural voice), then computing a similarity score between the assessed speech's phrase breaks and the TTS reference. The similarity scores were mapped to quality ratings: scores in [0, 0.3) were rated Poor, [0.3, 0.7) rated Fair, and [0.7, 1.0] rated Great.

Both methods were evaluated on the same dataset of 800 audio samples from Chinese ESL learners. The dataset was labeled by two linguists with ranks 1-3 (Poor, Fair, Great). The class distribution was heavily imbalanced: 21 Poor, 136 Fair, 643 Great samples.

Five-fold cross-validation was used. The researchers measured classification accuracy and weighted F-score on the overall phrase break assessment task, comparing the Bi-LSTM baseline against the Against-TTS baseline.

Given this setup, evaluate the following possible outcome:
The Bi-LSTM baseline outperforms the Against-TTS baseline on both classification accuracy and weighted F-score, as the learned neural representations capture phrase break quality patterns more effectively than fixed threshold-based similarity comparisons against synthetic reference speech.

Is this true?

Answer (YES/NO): YES